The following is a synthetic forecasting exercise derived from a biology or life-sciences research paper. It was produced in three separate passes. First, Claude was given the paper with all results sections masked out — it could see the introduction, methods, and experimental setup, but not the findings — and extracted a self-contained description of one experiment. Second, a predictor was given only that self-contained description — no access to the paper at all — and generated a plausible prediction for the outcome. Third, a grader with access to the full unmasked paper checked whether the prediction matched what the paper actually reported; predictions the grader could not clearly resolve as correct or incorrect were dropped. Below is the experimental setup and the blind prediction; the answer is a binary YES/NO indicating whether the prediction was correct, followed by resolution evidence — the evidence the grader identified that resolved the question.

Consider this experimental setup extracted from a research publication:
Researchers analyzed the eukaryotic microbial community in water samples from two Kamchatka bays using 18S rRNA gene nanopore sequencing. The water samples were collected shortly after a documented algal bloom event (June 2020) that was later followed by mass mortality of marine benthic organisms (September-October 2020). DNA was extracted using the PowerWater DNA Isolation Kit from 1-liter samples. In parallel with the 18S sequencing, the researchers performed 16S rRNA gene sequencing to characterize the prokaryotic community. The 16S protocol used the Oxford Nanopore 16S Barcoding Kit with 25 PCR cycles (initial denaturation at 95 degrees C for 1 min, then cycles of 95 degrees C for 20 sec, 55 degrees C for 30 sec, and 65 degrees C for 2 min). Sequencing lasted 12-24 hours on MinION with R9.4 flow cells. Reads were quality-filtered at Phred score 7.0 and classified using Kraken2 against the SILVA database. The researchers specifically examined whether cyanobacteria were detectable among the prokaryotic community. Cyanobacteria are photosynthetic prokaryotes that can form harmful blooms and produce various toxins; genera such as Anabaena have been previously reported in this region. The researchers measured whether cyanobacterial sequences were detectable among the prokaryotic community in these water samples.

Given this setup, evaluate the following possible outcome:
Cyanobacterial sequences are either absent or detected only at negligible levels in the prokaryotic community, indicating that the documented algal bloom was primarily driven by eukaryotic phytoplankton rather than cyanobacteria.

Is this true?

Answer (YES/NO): NO